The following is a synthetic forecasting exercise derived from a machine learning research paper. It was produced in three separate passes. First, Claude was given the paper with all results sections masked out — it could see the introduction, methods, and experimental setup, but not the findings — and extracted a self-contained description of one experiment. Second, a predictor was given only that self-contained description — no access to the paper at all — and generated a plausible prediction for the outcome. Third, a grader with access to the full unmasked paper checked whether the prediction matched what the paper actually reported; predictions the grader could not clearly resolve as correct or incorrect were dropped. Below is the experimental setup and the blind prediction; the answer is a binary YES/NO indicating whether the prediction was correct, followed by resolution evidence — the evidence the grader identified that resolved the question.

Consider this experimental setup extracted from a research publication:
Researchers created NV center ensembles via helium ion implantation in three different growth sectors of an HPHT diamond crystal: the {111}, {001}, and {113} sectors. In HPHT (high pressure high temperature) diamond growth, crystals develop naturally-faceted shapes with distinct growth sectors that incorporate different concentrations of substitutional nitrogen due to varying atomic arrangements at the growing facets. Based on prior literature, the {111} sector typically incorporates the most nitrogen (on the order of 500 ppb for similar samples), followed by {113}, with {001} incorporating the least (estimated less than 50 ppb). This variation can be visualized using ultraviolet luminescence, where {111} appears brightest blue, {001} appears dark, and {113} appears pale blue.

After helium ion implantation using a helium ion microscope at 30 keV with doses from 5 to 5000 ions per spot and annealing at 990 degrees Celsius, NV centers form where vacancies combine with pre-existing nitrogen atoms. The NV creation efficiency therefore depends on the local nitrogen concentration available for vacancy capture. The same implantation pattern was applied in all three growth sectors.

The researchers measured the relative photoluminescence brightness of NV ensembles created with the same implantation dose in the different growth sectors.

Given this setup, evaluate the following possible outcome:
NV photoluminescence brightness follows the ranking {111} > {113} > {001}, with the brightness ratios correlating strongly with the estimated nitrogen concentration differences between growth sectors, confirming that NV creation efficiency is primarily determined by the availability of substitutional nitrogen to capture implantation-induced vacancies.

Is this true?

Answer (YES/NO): YES